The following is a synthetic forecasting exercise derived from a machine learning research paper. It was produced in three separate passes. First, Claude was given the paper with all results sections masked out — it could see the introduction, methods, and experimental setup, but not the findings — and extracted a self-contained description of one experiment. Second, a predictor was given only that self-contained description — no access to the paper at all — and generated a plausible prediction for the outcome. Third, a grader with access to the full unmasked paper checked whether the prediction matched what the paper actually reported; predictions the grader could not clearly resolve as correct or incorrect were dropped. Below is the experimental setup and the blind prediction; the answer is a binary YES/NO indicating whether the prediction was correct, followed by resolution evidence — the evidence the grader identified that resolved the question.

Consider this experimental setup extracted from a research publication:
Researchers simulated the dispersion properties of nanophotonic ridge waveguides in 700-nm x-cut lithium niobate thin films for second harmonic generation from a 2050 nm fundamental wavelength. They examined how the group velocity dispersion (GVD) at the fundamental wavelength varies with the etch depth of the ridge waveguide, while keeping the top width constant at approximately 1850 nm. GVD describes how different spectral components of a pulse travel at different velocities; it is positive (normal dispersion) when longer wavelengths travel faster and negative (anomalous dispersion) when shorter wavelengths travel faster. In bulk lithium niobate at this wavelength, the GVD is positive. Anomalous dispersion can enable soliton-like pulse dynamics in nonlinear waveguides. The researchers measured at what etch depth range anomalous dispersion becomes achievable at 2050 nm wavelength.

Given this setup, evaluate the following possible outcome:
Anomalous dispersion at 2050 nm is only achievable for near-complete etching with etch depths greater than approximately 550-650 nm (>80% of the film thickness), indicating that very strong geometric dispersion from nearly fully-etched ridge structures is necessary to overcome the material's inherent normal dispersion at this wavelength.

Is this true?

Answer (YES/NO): NO